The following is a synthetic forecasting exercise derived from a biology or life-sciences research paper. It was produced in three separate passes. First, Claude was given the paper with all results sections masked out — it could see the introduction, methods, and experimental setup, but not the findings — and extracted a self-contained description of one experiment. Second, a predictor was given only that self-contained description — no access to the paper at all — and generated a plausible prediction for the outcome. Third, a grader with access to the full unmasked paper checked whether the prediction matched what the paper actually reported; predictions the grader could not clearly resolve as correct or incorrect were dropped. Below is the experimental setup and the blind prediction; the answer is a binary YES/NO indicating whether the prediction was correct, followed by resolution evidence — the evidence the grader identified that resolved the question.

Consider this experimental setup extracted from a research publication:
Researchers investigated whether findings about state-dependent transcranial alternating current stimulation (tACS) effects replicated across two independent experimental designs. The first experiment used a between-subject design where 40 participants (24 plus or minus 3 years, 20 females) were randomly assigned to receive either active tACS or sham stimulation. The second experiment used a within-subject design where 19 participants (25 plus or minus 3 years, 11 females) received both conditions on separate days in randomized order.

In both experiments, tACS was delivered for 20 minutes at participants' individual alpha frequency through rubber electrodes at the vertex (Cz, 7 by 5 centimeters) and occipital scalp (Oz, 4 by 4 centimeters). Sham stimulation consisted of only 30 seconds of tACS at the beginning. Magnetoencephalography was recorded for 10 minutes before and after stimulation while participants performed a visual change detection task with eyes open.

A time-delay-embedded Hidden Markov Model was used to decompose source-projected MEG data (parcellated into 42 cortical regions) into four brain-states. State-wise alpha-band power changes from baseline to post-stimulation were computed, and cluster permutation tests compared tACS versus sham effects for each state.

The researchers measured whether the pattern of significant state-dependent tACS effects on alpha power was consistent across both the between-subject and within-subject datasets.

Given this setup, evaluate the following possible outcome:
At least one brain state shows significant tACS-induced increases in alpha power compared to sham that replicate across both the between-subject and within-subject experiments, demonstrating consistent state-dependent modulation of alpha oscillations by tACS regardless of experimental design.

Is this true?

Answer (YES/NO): YES